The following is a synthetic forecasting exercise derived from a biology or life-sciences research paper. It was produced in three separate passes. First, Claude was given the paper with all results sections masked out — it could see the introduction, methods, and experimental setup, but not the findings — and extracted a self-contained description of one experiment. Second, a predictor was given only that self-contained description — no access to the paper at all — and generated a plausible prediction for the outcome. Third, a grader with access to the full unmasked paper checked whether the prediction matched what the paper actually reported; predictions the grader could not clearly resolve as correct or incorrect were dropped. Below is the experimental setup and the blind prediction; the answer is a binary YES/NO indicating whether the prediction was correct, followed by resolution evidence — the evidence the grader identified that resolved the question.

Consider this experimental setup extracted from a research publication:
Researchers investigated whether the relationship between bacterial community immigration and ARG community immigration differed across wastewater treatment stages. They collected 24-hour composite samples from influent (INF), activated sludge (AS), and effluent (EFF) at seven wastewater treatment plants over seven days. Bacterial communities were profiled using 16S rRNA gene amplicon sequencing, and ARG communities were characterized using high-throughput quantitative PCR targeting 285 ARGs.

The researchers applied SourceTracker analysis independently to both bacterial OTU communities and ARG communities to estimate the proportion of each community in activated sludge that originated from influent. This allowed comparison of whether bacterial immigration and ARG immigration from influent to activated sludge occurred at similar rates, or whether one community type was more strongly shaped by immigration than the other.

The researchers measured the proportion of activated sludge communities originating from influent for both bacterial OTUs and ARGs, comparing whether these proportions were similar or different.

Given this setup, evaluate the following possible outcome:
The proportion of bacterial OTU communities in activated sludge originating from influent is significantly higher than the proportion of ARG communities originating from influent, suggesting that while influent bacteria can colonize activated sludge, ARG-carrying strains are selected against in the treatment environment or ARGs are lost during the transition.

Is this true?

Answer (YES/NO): YES